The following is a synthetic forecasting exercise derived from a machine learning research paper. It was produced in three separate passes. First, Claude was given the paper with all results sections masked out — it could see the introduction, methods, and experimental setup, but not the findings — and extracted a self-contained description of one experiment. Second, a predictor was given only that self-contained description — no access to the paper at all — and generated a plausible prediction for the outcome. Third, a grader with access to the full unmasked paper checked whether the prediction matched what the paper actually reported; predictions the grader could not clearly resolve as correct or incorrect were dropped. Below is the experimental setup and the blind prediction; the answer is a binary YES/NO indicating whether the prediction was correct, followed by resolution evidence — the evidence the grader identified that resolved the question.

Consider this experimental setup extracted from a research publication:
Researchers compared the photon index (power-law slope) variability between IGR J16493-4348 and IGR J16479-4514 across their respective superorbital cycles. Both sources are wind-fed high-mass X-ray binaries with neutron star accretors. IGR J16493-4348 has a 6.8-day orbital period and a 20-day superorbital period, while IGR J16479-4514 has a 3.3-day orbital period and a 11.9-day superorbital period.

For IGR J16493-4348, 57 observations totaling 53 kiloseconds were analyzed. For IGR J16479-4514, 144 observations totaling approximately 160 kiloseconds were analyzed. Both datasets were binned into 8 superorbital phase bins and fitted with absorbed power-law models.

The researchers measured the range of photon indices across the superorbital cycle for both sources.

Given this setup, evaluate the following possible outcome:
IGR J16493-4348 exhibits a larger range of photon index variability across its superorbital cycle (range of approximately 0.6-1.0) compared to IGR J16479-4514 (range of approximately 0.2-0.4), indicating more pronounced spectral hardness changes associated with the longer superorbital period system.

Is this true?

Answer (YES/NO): NO